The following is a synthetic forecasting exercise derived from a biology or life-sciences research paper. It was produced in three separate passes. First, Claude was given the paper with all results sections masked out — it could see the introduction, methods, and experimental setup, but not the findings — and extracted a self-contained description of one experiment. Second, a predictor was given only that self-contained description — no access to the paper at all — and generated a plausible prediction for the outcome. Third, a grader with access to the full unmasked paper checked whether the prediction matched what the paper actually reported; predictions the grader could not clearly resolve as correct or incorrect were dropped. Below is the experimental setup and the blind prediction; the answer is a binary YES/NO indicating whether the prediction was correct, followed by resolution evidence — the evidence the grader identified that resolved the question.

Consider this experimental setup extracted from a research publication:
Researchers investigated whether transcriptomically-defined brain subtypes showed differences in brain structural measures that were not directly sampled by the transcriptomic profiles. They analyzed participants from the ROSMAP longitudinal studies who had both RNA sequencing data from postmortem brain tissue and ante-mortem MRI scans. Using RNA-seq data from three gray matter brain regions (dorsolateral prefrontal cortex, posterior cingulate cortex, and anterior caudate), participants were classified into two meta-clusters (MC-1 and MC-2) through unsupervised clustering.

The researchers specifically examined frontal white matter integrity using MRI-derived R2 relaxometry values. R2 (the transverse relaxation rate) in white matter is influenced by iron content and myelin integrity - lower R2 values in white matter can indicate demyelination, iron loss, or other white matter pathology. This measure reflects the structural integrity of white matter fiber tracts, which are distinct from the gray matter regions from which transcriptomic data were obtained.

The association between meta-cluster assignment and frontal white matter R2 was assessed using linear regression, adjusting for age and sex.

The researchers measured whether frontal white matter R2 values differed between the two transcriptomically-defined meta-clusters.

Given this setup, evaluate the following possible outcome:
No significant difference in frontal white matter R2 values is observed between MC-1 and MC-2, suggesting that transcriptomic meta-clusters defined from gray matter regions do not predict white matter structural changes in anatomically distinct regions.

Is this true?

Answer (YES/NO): NO